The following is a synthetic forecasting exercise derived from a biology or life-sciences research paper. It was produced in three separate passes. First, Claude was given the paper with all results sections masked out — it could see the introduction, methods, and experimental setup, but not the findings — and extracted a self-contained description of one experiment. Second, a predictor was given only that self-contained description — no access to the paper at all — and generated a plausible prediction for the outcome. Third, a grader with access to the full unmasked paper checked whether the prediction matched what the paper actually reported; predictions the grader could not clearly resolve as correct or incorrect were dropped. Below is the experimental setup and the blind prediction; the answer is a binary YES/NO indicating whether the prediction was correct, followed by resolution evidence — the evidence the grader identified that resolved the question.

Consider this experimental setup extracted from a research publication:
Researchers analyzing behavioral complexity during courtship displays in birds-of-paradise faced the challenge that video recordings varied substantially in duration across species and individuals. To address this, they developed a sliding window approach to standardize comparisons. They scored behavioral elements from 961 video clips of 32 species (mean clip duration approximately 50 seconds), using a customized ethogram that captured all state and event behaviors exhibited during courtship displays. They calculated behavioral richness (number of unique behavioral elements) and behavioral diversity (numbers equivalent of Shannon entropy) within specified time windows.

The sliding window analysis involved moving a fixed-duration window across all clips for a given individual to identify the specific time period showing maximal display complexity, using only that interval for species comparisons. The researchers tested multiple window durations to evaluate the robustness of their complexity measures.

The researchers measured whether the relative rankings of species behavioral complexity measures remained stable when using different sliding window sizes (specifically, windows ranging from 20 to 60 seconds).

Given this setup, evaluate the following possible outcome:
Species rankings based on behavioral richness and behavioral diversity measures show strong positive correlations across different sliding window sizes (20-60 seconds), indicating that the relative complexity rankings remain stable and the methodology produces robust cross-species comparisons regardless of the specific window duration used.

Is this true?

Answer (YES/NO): YES